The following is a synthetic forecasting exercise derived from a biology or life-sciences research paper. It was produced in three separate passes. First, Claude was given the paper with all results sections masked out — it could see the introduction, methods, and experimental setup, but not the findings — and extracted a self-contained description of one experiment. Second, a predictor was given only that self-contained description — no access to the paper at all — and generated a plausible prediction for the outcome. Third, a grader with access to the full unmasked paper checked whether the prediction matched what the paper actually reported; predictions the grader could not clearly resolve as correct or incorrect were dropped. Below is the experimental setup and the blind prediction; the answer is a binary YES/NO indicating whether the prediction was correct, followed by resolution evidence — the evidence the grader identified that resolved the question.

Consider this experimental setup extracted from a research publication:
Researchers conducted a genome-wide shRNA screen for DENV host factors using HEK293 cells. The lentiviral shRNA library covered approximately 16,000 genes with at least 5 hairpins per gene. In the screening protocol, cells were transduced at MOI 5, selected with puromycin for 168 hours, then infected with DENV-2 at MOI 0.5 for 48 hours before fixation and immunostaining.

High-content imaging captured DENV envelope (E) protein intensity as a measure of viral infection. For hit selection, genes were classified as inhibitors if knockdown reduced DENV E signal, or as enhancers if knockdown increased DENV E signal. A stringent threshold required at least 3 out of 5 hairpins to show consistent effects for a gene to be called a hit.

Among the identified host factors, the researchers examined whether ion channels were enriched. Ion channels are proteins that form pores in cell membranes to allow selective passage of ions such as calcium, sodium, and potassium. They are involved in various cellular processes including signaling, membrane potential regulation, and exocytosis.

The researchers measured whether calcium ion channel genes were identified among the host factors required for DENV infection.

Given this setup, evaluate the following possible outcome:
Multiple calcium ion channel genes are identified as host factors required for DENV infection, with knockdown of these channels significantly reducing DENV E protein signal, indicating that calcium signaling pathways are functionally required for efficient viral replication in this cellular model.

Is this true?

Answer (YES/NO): YES